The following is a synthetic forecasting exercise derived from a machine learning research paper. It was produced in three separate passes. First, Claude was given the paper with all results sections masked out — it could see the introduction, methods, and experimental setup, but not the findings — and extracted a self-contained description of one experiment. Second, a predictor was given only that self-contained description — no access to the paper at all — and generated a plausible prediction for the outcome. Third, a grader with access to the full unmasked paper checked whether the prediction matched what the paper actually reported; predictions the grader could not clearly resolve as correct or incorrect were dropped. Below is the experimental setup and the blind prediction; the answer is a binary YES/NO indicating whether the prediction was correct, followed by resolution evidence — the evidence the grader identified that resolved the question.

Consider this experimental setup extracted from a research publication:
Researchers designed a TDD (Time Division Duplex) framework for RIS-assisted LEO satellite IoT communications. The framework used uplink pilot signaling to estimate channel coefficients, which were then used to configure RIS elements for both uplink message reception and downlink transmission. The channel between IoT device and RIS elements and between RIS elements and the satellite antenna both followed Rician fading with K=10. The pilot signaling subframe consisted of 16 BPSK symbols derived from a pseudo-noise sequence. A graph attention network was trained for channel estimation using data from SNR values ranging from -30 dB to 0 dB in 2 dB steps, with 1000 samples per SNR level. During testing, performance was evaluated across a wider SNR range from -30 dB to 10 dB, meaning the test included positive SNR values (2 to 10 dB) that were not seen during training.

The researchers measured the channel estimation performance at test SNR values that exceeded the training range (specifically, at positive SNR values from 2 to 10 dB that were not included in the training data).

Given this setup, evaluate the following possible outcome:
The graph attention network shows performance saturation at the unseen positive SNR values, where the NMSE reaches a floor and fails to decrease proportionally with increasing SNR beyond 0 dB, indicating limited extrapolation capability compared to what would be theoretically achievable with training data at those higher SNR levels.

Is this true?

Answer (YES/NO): NO